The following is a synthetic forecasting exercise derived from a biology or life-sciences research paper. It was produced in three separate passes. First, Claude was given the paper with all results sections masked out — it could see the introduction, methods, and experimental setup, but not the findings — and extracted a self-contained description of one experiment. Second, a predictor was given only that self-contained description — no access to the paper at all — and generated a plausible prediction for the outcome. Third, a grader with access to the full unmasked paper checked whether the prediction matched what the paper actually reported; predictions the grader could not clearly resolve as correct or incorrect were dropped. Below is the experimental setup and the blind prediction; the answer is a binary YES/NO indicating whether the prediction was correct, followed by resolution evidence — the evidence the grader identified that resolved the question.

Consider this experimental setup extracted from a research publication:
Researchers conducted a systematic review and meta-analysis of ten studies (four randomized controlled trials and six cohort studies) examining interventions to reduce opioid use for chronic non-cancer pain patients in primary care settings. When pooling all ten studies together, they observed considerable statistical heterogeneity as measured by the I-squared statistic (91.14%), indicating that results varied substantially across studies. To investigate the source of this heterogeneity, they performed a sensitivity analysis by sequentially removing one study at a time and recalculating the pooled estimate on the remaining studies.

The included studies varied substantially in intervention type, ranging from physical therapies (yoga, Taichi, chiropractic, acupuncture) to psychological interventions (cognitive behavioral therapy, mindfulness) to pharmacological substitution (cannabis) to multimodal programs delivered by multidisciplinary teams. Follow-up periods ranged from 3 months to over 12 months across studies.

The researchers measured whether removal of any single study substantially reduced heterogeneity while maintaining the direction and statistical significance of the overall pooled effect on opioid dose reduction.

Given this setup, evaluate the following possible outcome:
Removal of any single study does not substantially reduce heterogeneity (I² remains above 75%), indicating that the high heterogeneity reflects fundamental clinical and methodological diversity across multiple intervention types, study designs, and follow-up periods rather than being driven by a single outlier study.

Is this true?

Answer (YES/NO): NO